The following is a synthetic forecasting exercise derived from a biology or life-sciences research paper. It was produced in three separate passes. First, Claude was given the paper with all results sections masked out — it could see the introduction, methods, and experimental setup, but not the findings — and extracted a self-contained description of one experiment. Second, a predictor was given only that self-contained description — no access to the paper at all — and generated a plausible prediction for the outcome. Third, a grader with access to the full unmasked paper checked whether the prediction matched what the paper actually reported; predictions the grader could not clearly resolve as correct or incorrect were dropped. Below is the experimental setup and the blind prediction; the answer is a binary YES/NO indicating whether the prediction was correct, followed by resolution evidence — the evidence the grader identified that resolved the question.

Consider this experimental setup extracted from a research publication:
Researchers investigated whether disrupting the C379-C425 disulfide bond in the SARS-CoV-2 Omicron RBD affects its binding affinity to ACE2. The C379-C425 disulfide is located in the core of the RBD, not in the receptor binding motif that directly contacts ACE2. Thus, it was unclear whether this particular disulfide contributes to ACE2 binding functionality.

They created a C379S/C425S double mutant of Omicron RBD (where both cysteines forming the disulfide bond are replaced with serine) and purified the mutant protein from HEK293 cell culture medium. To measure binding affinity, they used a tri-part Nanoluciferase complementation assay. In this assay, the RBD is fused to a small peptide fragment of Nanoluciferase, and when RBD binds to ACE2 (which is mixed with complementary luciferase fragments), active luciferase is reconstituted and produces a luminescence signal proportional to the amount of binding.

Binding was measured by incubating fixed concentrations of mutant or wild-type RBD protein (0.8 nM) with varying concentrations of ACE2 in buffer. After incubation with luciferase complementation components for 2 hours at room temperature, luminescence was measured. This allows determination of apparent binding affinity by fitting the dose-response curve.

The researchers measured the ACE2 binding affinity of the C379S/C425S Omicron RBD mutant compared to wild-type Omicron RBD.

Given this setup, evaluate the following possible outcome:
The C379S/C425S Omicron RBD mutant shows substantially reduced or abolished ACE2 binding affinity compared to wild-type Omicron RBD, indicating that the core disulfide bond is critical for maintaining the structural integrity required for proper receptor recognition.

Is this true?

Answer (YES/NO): YES